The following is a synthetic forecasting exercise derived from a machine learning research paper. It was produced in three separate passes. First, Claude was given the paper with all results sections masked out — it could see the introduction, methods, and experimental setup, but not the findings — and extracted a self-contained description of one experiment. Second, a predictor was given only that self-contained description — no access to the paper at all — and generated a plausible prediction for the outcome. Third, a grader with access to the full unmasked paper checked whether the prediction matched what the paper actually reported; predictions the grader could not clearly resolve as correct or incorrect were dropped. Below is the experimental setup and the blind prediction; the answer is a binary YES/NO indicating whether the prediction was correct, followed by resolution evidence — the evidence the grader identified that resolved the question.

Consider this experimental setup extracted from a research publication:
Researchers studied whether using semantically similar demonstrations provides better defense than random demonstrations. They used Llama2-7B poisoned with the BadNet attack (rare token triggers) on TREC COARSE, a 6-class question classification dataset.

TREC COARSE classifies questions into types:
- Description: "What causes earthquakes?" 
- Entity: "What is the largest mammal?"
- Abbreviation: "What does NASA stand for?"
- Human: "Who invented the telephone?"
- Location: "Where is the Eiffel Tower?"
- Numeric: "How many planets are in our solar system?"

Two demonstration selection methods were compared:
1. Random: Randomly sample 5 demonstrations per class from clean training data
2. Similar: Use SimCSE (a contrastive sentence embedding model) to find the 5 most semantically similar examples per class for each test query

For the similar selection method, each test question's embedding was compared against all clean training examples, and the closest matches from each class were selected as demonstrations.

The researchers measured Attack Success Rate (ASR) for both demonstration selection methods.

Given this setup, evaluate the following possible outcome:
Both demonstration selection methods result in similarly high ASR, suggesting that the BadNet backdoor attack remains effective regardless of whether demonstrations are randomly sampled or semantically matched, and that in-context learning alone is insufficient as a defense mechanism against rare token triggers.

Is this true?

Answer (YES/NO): NO